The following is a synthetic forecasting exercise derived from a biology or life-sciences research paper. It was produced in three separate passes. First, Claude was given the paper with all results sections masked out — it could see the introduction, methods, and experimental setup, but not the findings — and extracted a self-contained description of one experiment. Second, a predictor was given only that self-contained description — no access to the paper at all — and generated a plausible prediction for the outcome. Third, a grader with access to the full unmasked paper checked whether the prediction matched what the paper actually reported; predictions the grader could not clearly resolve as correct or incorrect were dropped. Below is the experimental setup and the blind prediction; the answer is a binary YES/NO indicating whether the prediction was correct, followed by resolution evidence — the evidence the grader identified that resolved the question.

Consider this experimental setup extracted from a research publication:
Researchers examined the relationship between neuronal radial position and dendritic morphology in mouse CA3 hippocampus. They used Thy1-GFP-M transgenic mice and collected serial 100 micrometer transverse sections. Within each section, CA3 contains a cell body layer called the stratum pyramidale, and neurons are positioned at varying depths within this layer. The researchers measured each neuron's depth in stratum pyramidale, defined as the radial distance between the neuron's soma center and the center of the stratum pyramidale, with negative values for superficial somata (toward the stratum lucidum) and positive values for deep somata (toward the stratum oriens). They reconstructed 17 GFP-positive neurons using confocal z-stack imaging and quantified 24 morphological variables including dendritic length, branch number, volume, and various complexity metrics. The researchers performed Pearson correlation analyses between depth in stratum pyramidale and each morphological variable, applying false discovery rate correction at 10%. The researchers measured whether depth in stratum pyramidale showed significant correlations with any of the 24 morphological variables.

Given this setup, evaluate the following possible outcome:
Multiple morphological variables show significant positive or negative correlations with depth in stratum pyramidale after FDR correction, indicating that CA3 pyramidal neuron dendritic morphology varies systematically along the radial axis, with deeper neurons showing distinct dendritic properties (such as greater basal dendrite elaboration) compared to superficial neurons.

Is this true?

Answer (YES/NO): NO